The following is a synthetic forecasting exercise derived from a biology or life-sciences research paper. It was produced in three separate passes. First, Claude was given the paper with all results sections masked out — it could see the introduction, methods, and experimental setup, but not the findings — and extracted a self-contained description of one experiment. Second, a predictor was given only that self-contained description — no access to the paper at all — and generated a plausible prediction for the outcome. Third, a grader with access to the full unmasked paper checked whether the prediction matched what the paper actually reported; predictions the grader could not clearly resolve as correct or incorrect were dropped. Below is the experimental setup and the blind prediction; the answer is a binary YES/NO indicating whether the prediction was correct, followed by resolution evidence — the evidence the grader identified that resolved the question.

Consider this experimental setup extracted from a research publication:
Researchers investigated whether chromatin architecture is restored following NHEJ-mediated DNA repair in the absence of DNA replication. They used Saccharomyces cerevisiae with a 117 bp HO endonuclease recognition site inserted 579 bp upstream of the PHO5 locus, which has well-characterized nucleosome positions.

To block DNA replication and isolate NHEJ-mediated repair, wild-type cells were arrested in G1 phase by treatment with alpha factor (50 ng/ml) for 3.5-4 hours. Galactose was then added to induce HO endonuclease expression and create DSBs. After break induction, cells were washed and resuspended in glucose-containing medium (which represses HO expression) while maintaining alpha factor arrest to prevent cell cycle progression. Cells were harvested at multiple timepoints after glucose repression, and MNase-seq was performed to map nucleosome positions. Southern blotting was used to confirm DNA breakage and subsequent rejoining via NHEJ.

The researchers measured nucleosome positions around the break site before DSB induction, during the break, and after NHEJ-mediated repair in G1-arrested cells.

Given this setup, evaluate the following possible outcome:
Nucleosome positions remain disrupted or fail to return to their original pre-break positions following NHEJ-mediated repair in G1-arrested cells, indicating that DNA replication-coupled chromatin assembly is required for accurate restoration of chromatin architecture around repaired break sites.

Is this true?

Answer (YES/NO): NO